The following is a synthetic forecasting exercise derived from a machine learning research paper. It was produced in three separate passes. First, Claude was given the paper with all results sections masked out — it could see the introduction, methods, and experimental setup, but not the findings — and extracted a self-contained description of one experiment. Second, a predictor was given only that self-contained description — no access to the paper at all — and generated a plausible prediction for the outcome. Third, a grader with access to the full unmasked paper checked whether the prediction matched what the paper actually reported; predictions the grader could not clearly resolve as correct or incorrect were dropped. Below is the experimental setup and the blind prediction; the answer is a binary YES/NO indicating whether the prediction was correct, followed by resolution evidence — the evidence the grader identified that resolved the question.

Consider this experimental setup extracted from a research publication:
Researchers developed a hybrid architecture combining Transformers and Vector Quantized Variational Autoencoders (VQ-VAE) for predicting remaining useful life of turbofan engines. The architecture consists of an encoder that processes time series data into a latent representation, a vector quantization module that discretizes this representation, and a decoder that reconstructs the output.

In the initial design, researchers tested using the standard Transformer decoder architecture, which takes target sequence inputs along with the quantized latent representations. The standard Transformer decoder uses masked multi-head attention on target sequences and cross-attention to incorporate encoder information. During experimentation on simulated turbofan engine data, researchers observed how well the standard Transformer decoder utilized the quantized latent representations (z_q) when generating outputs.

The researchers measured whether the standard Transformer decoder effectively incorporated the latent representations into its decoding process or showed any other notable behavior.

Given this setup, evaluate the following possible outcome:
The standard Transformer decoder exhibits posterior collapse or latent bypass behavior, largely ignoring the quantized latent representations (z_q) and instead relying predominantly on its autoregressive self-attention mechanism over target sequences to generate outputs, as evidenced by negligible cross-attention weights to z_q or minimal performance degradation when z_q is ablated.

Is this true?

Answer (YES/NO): YES